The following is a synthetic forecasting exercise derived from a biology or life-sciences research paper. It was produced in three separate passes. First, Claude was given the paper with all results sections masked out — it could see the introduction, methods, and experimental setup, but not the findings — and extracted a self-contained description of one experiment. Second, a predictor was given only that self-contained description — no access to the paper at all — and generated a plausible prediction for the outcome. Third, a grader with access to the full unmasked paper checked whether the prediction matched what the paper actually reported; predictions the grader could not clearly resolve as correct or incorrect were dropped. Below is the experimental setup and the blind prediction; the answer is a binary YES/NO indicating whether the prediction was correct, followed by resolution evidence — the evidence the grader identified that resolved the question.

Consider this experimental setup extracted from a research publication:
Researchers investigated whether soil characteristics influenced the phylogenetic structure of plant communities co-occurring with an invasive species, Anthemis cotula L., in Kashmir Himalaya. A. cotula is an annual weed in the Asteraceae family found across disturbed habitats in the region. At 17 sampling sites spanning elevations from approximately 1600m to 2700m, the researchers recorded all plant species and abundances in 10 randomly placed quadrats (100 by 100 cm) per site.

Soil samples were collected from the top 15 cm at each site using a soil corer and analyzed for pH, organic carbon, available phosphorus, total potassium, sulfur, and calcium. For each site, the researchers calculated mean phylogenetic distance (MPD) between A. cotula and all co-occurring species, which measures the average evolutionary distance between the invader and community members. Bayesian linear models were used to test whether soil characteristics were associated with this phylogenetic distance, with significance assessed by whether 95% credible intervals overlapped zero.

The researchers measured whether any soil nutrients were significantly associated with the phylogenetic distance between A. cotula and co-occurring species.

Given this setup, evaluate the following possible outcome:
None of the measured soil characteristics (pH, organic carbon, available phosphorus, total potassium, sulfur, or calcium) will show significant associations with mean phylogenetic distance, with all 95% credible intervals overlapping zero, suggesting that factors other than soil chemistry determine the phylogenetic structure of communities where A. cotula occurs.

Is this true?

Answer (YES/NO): NO